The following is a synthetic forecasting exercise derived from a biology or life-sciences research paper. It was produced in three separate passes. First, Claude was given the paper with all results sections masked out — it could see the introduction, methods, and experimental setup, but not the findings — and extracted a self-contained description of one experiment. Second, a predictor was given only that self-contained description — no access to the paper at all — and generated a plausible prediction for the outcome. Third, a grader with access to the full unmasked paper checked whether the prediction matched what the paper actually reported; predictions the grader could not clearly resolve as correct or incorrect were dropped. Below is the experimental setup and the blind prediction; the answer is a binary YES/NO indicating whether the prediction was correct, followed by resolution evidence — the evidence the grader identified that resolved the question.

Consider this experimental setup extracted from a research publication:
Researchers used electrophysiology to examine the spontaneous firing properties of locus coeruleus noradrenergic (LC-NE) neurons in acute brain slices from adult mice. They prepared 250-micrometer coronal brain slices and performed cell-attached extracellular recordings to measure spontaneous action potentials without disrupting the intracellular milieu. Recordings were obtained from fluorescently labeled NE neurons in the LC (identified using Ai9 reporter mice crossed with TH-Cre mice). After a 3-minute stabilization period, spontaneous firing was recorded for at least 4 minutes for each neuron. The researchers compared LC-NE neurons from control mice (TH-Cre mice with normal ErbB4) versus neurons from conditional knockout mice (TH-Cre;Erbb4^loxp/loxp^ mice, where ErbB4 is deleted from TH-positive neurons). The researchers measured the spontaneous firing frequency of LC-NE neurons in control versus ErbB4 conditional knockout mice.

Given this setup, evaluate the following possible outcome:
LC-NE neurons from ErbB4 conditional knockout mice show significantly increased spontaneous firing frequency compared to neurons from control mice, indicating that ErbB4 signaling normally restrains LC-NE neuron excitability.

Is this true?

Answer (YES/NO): YES